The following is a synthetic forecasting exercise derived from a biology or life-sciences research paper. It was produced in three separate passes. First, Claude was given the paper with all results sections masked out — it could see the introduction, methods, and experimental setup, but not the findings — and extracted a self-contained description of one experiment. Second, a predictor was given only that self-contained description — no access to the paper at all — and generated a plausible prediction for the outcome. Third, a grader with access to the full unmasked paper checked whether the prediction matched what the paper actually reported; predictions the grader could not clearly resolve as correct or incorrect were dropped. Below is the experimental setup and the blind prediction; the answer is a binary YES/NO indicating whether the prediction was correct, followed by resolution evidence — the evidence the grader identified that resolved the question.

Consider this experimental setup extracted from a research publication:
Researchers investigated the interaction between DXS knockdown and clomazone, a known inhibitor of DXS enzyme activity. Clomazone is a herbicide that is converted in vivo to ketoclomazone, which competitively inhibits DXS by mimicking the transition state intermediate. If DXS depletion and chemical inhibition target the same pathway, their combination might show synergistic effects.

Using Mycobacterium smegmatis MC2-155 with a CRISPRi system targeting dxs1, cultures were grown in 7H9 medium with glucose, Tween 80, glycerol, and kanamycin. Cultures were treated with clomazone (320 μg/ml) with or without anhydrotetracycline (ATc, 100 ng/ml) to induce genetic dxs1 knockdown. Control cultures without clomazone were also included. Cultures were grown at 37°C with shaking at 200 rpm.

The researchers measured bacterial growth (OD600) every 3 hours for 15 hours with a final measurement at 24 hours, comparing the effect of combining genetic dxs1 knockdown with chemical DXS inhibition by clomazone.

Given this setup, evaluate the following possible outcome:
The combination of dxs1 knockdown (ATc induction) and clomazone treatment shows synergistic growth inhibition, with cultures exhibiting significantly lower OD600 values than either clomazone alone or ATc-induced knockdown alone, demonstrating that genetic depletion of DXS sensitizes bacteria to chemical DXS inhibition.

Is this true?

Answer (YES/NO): YES